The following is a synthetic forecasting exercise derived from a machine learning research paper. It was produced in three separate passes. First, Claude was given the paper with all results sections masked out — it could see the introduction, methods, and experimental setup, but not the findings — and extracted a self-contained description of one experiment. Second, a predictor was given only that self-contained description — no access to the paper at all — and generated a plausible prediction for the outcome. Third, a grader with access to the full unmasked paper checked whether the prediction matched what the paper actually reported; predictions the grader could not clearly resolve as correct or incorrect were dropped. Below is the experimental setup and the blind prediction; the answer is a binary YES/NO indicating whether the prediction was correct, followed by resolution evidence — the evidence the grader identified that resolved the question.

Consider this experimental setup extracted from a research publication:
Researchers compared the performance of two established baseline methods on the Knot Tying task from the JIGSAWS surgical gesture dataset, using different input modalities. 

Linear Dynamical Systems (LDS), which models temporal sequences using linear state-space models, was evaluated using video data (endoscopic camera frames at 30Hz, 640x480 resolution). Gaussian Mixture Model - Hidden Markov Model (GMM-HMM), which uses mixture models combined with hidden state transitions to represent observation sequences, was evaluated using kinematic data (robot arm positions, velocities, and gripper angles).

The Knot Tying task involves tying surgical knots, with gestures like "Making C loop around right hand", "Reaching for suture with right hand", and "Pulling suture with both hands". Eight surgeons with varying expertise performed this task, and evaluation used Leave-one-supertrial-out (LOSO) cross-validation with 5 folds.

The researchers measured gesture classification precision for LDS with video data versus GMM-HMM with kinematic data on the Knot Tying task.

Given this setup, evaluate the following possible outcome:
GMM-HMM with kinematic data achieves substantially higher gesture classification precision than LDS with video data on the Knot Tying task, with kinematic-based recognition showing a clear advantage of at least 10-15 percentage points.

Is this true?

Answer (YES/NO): NO